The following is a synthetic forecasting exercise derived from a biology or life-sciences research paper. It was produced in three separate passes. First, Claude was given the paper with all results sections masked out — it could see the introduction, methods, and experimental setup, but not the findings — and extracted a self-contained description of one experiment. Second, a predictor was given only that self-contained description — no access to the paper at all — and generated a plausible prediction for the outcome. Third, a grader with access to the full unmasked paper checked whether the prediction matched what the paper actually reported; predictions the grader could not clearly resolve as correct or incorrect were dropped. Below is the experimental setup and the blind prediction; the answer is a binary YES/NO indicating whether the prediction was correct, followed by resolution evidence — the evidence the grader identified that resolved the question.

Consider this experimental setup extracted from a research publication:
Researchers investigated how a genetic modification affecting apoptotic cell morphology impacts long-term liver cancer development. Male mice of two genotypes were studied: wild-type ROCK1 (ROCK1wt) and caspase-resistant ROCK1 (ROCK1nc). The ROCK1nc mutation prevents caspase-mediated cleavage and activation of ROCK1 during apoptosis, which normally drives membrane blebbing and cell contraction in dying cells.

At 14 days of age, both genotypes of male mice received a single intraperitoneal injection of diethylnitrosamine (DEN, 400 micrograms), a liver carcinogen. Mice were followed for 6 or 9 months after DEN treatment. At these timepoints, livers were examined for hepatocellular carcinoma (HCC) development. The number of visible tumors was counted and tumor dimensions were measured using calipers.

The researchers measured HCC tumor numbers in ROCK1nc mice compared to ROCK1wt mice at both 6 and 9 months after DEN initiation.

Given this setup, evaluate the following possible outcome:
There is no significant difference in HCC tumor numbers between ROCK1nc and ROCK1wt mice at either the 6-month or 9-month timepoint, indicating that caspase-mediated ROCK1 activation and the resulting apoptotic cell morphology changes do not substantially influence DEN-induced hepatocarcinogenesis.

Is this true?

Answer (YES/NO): NO